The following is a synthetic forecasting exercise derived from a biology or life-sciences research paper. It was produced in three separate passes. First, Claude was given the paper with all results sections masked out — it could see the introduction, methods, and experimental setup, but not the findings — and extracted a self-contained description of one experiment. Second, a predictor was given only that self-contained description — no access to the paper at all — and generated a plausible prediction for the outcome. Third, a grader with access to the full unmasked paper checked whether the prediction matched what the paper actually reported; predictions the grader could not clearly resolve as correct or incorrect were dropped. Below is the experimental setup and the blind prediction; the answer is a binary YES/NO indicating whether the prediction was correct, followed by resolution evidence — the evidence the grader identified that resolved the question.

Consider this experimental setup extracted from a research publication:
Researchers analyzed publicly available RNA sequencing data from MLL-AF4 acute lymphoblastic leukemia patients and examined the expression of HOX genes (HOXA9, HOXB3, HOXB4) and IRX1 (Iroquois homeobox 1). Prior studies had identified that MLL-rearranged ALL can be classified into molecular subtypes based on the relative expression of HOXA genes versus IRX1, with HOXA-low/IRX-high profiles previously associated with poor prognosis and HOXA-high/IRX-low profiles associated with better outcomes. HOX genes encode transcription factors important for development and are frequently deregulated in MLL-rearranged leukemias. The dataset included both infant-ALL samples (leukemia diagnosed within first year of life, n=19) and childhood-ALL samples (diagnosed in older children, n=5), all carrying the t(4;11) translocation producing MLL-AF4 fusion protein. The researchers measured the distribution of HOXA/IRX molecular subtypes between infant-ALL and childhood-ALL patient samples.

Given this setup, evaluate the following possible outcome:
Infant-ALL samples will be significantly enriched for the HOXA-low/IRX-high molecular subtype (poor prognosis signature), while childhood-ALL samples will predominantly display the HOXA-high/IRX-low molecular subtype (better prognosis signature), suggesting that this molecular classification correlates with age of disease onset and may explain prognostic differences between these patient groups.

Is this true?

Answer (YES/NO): YES